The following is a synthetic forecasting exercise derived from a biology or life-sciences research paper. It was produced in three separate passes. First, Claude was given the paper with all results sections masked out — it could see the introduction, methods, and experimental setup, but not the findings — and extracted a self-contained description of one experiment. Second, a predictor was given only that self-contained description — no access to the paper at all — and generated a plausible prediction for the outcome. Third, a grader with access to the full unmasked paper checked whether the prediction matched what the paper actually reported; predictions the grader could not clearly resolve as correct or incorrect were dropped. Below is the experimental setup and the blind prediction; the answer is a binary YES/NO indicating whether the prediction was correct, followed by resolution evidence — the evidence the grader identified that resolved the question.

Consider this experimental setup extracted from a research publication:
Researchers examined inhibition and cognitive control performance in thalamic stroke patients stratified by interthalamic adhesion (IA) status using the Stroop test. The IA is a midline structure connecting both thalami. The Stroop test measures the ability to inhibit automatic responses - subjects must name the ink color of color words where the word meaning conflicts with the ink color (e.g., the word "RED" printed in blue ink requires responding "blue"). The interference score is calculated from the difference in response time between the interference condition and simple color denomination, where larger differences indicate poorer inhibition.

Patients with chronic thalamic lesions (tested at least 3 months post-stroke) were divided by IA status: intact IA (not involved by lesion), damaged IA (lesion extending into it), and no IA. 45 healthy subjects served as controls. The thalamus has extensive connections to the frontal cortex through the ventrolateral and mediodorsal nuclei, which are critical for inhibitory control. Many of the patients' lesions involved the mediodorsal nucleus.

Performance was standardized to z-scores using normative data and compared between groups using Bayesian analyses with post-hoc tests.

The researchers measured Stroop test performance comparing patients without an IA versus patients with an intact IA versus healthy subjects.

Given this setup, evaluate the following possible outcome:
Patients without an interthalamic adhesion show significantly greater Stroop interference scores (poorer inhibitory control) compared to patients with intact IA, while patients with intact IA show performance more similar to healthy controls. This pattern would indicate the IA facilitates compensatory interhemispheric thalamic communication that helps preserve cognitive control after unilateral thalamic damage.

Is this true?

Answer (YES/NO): NO